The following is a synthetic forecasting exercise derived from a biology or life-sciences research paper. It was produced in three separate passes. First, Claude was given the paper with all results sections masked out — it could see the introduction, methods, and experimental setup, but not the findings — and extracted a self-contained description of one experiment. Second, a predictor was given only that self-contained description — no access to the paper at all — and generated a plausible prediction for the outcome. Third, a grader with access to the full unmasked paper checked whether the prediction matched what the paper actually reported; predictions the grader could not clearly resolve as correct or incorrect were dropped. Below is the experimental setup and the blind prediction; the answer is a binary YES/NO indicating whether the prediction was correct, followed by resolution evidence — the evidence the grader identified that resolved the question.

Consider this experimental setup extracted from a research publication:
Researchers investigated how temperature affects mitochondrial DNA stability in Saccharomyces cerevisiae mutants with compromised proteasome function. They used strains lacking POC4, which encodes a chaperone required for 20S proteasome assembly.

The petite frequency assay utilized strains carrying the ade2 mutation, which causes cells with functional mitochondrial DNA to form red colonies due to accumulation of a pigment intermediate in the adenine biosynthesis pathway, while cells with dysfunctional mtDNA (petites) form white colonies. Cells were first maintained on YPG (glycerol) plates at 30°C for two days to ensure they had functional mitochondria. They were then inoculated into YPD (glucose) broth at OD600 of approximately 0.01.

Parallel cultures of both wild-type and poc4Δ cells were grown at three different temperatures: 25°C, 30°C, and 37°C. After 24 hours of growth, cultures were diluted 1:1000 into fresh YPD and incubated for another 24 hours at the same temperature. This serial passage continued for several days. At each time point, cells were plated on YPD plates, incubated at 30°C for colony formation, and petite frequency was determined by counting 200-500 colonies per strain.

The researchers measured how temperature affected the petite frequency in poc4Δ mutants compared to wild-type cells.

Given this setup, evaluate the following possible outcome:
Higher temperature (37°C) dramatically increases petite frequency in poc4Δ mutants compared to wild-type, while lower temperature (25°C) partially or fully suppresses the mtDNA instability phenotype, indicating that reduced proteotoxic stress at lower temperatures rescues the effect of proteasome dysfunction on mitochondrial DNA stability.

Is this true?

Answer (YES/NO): NO